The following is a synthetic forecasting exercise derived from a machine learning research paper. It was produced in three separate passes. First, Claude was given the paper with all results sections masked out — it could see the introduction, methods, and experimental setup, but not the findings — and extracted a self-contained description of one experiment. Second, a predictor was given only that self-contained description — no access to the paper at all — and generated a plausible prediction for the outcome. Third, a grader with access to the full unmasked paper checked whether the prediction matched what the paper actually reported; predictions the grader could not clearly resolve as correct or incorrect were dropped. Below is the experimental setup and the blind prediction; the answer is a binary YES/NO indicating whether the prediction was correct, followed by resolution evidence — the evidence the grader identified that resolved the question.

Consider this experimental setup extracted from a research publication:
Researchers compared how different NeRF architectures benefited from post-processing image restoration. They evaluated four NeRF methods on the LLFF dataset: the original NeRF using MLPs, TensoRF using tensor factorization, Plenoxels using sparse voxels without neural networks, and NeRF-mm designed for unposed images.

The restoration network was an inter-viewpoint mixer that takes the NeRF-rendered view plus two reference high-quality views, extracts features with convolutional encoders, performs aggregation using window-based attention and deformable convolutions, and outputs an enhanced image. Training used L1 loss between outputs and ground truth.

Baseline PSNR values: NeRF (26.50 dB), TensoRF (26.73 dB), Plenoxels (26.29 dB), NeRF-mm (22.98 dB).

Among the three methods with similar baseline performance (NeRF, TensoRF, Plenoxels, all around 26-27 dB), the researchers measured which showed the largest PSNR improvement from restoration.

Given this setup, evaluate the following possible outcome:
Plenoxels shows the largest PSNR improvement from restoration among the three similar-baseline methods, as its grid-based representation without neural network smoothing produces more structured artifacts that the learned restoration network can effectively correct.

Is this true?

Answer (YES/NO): NO